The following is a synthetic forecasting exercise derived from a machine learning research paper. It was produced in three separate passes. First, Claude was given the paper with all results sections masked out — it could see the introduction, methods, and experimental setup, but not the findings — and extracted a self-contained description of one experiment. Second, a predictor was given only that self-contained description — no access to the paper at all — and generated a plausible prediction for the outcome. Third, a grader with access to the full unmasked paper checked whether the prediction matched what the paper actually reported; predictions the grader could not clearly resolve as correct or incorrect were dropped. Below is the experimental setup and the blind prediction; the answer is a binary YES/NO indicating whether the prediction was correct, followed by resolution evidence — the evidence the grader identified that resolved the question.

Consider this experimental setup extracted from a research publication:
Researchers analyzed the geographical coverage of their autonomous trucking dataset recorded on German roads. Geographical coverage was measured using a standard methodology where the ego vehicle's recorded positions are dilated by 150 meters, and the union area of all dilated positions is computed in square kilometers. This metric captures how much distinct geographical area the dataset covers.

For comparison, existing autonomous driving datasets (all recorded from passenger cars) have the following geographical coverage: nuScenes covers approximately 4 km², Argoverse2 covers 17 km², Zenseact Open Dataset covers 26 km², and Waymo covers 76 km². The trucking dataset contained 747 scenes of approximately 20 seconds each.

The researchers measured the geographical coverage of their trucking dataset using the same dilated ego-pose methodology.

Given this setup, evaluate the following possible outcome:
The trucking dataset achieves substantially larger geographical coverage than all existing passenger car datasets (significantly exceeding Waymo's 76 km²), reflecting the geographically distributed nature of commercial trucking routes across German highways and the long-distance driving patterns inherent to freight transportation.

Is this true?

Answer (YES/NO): NO